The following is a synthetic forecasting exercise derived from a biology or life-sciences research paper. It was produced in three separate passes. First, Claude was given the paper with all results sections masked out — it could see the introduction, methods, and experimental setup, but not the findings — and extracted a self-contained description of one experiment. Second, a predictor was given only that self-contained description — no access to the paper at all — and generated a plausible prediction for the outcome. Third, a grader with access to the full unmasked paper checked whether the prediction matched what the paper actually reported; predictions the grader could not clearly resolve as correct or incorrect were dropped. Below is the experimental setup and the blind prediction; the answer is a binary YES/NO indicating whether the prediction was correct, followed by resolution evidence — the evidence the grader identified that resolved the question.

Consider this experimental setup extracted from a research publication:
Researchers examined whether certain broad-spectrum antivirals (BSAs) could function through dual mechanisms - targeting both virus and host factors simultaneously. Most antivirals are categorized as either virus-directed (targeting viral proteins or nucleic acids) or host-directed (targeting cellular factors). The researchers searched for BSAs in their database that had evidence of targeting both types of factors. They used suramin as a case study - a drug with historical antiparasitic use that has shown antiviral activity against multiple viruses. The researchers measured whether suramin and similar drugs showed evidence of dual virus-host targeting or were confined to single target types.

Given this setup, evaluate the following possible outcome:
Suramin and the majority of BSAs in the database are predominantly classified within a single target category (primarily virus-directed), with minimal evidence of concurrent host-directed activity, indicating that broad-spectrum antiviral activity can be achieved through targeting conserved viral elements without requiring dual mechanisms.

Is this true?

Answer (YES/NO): NO